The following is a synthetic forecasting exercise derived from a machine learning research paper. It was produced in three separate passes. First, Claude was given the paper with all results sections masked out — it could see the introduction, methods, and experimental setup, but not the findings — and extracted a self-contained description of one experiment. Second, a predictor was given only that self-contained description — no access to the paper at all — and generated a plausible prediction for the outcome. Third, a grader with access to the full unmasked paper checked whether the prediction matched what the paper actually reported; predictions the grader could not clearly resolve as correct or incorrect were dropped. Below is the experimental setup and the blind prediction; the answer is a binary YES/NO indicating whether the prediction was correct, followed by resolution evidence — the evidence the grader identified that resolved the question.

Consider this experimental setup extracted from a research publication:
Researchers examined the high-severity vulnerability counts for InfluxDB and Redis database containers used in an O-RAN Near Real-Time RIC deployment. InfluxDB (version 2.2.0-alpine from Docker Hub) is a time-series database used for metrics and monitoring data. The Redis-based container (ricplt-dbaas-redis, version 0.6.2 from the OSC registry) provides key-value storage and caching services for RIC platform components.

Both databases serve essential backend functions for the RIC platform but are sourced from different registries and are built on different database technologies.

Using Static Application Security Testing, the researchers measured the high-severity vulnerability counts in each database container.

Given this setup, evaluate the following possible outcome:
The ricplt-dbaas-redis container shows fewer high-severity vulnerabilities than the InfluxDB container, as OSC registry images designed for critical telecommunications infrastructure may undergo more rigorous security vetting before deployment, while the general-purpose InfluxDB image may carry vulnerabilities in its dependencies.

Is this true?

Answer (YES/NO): YES